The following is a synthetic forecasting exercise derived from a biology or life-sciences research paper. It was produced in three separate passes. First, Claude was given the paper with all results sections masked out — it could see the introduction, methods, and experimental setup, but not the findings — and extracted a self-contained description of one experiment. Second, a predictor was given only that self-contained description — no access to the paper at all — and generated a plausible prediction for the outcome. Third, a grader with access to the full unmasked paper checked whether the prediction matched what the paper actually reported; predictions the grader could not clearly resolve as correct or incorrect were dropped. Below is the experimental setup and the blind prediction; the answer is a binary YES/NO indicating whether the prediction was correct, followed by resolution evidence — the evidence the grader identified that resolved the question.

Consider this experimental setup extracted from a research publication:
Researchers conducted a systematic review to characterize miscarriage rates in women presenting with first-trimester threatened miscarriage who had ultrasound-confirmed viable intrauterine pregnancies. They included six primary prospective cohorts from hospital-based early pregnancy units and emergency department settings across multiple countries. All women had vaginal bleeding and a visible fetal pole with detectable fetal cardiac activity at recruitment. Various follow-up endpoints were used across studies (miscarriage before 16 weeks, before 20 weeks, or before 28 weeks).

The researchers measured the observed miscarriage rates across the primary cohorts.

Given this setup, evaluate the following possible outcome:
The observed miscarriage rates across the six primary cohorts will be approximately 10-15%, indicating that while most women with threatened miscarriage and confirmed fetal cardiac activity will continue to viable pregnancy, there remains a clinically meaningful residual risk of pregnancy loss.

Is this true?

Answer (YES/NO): NO